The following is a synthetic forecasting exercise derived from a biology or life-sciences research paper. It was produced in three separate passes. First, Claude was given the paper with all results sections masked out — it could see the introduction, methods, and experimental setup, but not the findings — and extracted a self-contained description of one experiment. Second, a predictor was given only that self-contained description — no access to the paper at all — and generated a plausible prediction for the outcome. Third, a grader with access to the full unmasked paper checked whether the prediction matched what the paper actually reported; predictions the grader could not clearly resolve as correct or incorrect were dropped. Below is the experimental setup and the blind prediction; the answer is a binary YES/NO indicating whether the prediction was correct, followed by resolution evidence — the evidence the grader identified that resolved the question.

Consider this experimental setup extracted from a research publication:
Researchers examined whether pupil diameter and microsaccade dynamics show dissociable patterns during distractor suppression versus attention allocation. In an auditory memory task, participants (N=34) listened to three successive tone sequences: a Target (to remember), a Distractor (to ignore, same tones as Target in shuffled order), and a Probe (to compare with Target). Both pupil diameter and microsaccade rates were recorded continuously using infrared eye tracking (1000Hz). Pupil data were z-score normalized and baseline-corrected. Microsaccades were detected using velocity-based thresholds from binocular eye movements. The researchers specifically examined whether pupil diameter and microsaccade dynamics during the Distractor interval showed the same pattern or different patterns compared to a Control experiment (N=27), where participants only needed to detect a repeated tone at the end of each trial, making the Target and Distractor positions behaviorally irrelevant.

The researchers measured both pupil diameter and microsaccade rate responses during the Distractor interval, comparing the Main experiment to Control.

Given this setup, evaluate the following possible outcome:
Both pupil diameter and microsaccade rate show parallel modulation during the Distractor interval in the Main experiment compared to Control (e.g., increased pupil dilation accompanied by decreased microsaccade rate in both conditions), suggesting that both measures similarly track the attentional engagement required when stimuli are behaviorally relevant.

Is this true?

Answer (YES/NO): NO